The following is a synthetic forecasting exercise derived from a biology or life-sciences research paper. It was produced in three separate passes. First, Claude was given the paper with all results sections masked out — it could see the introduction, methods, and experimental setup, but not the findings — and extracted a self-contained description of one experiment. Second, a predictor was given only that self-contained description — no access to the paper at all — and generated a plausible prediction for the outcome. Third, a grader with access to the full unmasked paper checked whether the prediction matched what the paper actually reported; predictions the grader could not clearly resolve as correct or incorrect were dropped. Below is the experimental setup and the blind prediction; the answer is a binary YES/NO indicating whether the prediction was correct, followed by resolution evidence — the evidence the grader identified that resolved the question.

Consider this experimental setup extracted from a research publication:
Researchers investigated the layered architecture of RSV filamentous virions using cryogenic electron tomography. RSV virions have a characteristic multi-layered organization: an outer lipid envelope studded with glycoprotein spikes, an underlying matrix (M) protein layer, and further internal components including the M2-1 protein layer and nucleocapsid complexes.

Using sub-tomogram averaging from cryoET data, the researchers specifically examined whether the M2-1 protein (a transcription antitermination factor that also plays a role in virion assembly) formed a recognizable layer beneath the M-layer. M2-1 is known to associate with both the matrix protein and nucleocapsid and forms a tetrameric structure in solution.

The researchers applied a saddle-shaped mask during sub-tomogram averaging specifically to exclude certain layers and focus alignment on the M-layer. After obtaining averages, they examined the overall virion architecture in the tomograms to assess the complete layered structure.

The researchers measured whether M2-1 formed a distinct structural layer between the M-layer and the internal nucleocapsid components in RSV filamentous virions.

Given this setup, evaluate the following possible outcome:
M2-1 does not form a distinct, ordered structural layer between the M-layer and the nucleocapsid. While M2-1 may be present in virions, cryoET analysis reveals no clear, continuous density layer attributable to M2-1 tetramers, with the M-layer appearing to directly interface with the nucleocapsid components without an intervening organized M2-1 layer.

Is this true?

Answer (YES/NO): NO